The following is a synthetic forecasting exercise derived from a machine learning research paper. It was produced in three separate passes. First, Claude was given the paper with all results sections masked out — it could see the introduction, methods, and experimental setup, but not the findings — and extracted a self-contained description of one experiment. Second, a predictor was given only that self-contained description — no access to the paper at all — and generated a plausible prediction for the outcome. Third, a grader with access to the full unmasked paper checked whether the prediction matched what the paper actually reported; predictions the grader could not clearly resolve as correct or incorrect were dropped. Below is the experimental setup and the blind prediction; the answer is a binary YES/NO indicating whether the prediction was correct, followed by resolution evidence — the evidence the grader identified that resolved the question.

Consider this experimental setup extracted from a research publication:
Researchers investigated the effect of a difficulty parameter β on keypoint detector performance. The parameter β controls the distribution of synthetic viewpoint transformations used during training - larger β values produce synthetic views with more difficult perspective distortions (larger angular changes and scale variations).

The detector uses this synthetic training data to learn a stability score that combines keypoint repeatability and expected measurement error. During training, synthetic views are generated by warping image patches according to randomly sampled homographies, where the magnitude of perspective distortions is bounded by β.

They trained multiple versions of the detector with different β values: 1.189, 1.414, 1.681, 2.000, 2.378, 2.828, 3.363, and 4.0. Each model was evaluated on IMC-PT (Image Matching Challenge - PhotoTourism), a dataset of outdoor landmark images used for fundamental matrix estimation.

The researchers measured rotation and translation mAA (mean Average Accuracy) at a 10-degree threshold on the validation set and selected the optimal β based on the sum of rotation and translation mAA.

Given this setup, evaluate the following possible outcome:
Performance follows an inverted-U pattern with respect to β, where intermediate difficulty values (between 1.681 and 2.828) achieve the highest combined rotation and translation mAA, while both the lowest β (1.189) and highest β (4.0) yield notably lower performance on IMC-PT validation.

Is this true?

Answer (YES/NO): YES